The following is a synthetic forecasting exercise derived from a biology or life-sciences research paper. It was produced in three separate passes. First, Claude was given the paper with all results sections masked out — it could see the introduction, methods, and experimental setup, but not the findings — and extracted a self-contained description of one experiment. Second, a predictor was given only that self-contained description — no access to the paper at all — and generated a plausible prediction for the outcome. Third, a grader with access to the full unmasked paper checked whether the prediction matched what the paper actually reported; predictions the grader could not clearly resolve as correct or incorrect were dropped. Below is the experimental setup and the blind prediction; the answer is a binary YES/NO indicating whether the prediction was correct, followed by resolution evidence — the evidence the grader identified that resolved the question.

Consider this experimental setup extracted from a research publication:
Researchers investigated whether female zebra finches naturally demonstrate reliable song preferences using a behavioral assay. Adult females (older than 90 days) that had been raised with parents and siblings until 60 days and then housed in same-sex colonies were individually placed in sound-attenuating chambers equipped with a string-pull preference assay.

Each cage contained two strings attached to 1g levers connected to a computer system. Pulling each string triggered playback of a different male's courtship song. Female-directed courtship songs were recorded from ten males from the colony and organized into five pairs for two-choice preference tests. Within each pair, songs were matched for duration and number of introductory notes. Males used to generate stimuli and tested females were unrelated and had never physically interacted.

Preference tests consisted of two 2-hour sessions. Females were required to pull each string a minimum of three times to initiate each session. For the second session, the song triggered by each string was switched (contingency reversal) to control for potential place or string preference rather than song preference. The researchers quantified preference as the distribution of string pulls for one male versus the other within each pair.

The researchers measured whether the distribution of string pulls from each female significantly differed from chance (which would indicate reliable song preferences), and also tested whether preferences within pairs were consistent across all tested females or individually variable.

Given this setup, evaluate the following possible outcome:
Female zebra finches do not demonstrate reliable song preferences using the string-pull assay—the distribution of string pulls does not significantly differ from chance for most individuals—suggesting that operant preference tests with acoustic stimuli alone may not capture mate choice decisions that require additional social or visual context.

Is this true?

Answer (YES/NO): NO